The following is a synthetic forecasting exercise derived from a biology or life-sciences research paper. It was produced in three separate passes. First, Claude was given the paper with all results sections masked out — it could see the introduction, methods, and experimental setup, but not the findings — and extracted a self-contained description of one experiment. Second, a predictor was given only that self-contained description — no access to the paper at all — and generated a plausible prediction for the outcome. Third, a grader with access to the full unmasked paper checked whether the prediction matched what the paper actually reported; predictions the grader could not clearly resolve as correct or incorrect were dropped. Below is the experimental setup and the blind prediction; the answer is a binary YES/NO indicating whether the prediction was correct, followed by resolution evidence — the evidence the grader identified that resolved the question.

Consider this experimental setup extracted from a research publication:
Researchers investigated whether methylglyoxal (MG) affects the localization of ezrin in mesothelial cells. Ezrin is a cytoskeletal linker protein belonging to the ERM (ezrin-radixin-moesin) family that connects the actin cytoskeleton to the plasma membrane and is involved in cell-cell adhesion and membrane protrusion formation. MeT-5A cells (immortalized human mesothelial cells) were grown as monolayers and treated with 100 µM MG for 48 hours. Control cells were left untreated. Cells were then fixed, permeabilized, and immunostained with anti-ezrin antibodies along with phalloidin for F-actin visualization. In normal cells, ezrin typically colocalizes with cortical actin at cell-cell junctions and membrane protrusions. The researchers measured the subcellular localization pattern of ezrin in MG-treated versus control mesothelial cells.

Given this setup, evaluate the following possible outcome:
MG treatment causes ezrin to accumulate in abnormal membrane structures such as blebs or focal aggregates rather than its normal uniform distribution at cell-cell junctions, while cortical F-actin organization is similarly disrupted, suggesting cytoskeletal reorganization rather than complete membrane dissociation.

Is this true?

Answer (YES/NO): NO